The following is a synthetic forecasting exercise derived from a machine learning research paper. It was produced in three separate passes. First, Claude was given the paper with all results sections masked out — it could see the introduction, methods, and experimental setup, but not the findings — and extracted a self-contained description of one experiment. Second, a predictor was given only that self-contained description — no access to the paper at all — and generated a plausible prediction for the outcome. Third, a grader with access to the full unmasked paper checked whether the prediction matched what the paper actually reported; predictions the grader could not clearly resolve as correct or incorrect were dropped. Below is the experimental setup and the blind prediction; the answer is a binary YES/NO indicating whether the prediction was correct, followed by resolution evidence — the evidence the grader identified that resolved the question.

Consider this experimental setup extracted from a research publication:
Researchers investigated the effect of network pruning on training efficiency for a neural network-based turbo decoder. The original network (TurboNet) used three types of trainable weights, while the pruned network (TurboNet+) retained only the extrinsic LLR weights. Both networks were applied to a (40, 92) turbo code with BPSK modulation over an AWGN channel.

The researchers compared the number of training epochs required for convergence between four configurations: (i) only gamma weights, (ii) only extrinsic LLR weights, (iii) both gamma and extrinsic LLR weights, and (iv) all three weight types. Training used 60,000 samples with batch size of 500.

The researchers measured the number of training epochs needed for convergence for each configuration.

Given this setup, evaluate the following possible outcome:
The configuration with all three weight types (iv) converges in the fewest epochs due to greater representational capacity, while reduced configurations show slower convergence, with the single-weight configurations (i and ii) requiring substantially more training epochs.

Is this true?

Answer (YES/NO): NO